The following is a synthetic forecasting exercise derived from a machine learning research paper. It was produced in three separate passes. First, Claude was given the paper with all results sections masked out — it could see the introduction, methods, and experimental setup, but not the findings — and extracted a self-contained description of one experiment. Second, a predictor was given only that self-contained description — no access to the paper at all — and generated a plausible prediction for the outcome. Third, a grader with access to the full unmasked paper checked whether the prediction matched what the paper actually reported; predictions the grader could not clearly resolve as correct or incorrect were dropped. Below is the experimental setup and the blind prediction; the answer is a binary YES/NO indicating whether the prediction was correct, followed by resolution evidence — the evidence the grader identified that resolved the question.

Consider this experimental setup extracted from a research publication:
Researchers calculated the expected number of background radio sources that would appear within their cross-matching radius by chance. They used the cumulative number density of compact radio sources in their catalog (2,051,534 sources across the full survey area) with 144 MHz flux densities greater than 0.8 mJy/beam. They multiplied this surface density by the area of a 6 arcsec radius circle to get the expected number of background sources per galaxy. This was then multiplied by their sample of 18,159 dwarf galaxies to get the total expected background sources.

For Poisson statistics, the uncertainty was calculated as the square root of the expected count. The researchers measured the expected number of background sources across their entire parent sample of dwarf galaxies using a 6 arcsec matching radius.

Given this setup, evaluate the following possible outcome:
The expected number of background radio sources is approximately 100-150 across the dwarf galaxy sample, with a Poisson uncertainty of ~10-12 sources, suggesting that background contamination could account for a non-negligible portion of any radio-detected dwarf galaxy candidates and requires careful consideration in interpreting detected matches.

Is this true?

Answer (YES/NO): NO